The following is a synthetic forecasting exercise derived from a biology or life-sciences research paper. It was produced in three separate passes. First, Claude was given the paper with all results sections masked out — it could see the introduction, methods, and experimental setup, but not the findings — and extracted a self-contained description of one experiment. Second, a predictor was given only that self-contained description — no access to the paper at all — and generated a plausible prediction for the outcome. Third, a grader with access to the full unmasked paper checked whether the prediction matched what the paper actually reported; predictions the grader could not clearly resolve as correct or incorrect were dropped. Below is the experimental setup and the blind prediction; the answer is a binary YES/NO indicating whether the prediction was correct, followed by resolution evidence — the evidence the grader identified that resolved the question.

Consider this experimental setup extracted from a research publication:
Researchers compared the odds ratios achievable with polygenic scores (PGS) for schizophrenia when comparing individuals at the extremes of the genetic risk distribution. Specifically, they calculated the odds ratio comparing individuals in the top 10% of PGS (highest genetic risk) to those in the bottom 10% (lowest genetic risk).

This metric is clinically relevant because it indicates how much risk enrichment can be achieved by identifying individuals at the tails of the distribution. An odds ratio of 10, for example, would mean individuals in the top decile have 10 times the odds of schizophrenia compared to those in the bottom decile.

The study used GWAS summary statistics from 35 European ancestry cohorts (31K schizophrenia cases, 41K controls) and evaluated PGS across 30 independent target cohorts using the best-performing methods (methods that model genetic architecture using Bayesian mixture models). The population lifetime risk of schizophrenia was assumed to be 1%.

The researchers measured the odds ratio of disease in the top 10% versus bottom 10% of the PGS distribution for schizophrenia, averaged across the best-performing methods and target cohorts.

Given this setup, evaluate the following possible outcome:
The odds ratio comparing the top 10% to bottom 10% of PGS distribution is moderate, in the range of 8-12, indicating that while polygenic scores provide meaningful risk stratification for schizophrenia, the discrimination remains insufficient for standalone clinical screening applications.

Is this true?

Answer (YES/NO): NO